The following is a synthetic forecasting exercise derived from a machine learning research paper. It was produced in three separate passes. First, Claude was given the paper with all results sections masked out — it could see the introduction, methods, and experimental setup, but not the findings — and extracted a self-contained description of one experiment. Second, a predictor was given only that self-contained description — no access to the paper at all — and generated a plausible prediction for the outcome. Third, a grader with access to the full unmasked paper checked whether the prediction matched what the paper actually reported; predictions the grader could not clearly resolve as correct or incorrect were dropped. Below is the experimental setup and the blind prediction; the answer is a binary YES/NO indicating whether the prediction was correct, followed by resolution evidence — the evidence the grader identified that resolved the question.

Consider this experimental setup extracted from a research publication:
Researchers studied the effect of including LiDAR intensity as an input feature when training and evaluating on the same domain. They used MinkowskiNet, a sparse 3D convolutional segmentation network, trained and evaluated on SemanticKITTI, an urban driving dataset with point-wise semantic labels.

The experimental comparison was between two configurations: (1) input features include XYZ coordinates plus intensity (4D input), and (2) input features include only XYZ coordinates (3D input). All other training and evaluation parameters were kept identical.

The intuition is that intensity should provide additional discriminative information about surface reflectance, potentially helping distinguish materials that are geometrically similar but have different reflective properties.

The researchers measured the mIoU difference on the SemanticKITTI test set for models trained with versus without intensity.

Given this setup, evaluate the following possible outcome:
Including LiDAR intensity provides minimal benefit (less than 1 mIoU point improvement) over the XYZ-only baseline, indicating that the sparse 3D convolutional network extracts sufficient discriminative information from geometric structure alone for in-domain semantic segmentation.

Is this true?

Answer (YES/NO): NO